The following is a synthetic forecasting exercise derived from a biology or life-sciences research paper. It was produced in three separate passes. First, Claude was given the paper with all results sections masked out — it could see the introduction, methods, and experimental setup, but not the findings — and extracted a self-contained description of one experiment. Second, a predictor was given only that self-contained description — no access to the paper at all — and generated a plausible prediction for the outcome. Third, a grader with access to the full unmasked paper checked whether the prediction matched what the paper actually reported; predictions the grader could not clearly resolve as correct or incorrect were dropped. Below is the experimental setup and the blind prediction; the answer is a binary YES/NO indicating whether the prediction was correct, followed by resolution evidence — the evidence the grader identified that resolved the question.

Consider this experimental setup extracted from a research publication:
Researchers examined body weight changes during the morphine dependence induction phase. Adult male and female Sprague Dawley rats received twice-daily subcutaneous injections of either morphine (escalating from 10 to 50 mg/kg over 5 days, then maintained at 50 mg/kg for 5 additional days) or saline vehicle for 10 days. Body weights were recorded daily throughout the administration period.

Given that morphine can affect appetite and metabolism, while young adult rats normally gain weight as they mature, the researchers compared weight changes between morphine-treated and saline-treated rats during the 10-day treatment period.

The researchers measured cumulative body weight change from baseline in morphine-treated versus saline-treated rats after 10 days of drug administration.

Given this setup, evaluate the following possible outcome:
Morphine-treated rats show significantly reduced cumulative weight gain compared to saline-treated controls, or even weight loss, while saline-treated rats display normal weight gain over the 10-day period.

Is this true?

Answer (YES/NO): YES